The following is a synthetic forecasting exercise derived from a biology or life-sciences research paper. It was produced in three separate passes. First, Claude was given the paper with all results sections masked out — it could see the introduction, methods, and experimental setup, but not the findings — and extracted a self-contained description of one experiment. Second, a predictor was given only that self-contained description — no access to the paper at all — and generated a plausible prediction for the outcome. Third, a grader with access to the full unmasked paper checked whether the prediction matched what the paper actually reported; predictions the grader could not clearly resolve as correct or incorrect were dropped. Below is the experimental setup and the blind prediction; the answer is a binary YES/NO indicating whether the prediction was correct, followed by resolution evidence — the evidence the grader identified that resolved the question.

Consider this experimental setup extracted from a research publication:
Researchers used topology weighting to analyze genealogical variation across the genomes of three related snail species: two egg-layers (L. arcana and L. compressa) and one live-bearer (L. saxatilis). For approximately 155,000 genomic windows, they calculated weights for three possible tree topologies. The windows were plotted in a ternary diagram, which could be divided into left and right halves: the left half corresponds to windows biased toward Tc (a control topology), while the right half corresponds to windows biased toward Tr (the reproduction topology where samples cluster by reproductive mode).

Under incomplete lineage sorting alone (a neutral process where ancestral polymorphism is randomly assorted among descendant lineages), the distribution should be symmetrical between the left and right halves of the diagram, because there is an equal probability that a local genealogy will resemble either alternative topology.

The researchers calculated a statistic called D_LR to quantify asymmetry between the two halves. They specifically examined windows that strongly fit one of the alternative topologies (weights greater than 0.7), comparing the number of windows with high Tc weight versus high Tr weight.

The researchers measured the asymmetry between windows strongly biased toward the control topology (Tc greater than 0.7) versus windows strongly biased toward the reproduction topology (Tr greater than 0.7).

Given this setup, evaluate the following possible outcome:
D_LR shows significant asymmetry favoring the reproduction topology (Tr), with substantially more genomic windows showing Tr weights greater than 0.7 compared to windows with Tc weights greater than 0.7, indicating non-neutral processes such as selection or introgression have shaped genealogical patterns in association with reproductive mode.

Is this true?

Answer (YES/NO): YES